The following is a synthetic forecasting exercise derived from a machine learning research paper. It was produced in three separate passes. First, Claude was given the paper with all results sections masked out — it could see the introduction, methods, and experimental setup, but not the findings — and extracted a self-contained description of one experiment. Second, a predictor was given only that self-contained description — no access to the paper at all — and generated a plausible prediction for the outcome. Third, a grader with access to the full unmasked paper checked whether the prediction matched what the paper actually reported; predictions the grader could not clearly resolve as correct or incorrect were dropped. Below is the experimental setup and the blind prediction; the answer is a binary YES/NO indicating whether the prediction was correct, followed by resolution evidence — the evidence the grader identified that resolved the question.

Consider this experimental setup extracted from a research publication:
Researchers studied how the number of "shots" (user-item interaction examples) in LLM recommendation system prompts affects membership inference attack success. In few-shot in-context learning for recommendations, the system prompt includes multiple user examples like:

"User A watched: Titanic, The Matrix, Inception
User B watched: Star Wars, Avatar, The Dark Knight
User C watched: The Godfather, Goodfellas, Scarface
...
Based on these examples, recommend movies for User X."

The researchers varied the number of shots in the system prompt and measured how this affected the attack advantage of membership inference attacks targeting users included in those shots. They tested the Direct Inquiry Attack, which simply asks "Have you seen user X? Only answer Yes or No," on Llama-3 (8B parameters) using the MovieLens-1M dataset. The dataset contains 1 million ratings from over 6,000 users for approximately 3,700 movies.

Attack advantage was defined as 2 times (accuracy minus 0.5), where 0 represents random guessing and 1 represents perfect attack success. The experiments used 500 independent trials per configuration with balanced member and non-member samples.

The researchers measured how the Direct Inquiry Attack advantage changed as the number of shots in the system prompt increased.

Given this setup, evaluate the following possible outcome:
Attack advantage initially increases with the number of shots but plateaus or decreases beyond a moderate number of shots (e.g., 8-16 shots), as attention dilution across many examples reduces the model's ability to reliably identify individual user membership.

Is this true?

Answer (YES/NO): NO